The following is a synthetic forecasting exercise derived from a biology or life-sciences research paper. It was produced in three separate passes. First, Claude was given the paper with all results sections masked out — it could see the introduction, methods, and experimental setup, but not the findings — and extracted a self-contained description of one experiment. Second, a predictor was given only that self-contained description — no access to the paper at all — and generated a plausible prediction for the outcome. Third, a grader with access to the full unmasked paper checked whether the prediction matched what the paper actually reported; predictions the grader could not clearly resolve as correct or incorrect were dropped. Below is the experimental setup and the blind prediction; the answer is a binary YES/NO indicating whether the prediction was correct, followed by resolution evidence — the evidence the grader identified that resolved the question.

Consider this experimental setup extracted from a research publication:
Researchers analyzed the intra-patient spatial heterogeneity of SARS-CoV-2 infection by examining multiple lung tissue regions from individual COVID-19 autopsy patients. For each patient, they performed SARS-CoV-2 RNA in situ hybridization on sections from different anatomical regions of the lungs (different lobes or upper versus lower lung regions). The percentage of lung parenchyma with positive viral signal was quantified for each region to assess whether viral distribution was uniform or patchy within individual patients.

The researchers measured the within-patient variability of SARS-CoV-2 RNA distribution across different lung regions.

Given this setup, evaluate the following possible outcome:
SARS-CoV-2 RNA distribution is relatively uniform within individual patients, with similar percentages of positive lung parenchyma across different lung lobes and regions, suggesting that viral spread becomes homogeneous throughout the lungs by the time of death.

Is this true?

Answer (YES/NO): NO